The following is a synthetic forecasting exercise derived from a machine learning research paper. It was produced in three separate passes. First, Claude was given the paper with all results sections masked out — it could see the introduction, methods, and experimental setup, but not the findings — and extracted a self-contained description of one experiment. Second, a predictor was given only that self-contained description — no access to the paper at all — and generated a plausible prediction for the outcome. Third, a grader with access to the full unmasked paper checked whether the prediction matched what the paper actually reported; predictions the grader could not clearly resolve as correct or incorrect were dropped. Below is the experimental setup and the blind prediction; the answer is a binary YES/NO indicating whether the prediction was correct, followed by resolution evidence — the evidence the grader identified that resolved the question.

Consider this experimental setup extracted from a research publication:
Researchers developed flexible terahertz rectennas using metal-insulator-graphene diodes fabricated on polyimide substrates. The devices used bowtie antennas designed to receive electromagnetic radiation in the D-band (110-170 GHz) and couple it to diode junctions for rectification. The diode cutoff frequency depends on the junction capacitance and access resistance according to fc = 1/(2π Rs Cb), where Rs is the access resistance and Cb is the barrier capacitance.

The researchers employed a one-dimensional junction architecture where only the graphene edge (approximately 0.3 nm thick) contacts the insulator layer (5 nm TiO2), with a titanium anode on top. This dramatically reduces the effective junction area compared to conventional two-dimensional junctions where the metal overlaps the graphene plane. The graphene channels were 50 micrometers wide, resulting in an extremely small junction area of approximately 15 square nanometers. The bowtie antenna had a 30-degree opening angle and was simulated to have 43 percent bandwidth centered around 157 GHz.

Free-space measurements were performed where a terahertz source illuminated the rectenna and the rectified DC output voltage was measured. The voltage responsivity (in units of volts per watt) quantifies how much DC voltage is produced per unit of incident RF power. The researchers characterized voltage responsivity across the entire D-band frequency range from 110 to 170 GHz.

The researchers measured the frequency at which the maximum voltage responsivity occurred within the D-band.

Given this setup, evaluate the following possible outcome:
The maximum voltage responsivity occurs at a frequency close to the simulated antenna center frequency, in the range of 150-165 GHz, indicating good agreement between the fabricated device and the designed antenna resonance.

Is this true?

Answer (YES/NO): NO